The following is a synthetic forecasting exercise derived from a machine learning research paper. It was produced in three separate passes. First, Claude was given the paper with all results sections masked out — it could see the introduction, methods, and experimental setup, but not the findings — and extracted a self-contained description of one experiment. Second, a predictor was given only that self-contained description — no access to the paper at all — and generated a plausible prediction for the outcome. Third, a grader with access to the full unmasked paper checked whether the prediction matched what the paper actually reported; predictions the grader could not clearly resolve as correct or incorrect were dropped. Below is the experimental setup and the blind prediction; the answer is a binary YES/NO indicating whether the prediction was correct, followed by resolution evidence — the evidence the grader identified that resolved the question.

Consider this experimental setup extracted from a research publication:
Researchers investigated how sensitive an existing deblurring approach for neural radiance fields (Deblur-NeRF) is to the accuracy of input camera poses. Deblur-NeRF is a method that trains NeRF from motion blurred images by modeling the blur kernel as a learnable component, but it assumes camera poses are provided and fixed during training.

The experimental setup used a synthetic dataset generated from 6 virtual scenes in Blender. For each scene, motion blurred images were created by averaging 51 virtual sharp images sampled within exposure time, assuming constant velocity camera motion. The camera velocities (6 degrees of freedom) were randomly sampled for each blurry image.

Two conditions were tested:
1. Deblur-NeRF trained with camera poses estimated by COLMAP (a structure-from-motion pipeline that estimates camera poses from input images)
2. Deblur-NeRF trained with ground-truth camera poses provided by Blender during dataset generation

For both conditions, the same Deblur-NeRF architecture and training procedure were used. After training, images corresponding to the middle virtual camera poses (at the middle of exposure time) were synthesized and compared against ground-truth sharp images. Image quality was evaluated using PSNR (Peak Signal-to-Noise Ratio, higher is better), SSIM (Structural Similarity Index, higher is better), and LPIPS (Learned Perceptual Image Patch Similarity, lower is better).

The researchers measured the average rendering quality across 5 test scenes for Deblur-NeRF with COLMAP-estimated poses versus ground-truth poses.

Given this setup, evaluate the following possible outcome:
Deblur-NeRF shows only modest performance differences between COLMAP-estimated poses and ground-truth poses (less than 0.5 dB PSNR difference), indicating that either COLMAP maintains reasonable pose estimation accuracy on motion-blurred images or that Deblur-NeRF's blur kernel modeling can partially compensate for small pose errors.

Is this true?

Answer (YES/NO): NO